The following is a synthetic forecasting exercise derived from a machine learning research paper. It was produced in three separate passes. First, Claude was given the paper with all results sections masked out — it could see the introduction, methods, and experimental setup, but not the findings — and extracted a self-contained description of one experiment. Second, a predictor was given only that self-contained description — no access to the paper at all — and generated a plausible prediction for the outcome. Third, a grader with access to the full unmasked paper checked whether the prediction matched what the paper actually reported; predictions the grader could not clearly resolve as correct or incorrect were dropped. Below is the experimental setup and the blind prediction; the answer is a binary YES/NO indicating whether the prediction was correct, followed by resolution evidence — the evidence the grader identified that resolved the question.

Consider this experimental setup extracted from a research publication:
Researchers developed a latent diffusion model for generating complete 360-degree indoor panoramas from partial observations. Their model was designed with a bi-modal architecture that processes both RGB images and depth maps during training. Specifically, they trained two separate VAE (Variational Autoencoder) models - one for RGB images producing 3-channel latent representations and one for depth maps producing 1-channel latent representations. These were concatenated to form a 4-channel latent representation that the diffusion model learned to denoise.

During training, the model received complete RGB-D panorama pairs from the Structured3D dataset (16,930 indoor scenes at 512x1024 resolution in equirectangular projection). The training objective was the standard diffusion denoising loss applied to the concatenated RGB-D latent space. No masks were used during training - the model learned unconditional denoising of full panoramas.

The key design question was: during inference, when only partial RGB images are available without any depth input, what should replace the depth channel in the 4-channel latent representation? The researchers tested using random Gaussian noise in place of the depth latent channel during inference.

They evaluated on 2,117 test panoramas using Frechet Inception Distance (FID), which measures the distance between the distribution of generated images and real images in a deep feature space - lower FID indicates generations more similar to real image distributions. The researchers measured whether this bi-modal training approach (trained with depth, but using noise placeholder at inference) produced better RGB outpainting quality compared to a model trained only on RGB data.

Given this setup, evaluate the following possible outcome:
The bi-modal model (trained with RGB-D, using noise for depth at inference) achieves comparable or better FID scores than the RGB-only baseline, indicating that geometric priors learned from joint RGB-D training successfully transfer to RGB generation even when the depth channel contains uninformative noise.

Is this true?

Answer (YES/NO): YES